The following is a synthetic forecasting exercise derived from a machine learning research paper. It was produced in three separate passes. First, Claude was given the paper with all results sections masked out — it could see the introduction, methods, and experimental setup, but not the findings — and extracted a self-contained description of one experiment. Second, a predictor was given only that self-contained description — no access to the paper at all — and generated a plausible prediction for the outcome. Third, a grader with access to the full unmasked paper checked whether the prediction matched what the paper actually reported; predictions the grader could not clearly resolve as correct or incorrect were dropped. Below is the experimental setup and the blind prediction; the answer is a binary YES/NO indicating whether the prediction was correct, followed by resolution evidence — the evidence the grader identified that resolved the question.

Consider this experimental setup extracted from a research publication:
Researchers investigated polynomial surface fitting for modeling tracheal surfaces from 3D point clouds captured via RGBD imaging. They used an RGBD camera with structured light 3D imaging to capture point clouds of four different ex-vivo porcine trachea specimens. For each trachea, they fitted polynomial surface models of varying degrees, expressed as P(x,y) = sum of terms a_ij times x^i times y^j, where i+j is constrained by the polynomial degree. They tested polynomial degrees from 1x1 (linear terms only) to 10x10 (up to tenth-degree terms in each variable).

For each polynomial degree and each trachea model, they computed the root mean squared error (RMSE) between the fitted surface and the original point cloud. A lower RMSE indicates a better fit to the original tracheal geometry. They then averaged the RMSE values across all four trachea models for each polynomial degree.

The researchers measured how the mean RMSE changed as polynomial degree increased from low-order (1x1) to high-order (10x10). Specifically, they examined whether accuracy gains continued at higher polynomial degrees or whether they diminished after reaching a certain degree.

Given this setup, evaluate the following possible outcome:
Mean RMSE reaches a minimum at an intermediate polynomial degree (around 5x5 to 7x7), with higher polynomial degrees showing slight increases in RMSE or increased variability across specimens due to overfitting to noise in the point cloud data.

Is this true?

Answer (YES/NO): NO